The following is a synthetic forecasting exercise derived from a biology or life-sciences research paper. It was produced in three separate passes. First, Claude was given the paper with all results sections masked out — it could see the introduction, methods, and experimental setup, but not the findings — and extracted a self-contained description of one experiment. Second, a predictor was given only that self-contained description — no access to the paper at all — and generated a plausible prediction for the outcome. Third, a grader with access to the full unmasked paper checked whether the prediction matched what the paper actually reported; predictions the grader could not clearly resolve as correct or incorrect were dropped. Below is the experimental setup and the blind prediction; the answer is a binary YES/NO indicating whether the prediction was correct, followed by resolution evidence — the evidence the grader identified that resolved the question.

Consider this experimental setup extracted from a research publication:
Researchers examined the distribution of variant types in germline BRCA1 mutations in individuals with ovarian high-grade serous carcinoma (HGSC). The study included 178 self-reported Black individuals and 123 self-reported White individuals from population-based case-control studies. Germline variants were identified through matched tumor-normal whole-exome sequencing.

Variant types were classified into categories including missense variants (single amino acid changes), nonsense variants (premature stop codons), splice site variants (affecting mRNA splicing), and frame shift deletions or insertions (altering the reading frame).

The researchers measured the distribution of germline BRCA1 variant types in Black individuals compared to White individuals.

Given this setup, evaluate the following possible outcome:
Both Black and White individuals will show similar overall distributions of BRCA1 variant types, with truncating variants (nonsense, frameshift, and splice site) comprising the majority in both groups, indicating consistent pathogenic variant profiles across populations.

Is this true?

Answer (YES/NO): NO